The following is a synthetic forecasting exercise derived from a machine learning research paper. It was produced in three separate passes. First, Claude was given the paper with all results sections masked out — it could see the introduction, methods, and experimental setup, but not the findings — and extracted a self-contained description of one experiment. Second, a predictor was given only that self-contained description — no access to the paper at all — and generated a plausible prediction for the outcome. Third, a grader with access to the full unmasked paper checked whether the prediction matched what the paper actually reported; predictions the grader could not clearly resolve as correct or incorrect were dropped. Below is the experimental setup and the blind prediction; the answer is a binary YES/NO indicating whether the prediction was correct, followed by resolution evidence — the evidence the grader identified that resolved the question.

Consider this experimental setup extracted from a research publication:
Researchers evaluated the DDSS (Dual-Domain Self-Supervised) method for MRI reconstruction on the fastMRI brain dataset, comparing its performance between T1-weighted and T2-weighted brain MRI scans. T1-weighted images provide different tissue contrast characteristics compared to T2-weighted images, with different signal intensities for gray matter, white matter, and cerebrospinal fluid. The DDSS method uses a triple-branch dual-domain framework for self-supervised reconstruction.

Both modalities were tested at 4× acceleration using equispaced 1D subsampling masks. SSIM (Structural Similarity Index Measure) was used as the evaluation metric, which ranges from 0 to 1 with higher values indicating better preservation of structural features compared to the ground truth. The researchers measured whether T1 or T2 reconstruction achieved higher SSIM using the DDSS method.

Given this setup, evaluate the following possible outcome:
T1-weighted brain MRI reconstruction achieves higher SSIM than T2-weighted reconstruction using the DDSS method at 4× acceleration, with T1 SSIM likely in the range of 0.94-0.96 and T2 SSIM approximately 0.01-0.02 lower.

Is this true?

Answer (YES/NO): NO